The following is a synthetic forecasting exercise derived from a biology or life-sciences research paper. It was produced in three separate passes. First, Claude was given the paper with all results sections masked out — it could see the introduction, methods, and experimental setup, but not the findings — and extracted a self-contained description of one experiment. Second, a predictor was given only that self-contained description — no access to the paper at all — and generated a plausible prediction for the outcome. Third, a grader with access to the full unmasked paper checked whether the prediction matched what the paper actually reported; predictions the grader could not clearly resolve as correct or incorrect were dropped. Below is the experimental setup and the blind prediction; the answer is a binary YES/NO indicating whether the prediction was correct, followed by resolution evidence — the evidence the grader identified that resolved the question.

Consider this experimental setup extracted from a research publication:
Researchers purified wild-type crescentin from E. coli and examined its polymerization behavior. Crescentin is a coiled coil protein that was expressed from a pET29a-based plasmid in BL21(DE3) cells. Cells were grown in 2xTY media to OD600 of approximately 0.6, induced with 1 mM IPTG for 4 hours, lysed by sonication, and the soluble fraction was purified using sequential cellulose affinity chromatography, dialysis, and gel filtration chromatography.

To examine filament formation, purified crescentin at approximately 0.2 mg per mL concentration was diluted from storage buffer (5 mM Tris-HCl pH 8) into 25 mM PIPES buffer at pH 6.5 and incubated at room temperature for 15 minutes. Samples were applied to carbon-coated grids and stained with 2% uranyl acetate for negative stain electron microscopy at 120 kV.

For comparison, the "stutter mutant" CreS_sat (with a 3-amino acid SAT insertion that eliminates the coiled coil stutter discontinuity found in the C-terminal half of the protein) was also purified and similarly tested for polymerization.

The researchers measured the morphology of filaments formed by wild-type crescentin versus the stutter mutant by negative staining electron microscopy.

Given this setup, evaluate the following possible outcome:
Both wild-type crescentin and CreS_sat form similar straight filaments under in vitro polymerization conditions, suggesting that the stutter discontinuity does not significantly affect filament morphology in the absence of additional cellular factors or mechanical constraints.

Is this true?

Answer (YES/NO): NO